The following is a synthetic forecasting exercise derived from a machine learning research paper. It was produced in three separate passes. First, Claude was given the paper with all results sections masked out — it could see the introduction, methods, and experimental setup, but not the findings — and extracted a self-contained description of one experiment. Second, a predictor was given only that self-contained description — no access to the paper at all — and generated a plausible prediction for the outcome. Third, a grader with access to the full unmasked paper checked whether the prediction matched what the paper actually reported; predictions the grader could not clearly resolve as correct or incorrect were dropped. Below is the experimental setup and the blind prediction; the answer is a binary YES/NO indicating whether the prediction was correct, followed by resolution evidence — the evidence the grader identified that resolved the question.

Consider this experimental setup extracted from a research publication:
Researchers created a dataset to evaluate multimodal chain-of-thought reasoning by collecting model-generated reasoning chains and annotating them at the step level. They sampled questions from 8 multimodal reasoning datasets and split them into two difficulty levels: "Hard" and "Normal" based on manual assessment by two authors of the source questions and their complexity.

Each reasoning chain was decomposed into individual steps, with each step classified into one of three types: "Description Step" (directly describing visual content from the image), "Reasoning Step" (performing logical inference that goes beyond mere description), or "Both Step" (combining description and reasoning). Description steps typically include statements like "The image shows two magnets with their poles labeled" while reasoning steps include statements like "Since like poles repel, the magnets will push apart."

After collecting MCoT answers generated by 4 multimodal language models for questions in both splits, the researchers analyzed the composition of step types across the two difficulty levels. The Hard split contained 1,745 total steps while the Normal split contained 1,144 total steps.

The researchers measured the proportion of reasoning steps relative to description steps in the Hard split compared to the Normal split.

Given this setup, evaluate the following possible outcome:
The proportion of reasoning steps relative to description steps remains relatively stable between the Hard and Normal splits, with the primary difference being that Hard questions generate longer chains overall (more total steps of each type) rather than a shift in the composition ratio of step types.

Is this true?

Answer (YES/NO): NO